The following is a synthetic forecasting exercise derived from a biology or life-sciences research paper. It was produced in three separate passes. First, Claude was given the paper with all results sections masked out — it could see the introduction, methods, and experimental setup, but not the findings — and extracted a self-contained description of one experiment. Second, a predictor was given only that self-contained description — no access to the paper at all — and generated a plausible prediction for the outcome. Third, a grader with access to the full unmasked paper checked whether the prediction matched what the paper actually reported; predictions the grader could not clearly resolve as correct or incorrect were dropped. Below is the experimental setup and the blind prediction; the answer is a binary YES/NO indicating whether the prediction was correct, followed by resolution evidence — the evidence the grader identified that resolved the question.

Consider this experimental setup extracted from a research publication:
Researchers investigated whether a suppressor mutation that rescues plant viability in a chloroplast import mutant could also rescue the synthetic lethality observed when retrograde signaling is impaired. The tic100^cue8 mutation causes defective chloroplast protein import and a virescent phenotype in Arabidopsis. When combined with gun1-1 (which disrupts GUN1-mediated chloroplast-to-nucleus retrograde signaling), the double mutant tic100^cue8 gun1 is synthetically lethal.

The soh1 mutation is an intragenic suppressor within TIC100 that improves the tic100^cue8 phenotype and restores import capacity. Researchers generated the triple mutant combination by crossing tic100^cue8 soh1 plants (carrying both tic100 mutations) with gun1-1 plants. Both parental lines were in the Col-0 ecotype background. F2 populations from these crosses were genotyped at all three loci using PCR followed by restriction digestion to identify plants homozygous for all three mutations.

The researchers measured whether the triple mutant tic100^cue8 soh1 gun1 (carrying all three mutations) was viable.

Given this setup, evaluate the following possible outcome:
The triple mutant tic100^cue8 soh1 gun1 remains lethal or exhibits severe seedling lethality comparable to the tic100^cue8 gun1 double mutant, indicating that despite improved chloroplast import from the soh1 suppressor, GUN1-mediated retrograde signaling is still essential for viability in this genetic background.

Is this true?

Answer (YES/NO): NO